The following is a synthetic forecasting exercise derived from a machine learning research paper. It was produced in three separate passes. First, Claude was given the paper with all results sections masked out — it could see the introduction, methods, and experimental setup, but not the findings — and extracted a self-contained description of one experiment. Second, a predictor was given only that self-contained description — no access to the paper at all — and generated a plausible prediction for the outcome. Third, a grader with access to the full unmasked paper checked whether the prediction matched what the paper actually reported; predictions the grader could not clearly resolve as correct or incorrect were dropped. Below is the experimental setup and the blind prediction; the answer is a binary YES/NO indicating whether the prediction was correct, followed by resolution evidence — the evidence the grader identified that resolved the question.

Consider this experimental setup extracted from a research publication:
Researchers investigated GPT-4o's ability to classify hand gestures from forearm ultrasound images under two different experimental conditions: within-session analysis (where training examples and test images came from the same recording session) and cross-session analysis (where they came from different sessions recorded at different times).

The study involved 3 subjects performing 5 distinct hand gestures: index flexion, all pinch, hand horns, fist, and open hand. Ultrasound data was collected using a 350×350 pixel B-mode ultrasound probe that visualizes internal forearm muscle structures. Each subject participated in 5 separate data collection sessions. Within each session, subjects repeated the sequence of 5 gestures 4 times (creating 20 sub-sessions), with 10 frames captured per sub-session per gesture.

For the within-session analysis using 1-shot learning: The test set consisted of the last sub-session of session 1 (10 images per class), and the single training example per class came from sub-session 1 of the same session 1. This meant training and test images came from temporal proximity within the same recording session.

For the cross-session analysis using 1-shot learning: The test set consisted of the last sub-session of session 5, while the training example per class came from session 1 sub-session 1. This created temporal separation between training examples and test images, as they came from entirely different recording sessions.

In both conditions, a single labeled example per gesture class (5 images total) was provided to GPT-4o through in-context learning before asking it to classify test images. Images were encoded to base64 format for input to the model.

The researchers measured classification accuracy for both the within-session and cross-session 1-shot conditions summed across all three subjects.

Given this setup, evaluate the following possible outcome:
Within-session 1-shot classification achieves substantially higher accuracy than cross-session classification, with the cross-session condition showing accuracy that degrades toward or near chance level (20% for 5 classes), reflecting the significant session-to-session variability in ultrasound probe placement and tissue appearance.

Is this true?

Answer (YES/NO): NO